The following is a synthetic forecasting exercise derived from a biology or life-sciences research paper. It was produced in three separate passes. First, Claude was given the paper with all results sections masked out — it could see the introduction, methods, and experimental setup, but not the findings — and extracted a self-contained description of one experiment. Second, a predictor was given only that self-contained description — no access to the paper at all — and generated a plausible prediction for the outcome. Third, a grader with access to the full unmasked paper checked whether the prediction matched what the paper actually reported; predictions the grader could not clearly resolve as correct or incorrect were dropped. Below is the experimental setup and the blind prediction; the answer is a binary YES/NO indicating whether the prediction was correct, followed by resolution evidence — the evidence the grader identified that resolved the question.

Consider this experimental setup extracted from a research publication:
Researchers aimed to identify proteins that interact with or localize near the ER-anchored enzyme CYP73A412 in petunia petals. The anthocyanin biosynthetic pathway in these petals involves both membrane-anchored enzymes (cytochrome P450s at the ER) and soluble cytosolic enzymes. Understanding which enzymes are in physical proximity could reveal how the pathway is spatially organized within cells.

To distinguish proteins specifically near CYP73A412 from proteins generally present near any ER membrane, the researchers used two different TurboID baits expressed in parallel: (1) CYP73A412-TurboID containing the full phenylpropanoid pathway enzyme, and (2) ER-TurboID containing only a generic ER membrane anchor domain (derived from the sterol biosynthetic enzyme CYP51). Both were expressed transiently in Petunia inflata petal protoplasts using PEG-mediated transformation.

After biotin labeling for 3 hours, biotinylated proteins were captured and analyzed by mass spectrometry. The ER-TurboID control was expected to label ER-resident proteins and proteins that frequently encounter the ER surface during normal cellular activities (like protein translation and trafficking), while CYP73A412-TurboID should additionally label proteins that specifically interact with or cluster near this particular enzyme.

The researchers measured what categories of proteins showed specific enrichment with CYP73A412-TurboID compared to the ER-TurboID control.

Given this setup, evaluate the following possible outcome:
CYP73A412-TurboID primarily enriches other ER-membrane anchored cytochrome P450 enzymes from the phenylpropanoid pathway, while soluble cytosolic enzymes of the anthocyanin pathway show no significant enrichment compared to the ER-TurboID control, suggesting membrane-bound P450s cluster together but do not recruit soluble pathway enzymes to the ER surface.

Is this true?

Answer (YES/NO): NO